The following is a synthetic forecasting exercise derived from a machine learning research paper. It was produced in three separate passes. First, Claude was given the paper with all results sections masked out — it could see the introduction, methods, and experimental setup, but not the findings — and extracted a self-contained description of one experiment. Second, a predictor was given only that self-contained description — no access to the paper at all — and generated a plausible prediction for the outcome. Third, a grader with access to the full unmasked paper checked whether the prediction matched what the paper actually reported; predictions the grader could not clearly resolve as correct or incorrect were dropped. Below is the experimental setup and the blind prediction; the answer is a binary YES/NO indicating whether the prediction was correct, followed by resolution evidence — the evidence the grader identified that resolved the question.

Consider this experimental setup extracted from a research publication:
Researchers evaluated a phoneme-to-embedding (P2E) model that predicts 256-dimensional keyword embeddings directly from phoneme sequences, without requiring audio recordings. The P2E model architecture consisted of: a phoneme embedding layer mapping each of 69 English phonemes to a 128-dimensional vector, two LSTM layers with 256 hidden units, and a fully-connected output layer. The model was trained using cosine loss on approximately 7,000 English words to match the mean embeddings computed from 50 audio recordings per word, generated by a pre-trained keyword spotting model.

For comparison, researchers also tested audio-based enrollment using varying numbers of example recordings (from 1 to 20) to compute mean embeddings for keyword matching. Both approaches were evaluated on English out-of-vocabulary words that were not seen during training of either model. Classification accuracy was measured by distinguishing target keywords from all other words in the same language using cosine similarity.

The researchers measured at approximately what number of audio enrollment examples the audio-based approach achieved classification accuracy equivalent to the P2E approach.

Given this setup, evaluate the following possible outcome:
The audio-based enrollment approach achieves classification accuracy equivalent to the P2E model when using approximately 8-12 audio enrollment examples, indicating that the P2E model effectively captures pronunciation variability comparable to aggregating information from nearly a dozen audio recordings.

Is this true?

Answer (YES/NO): NO